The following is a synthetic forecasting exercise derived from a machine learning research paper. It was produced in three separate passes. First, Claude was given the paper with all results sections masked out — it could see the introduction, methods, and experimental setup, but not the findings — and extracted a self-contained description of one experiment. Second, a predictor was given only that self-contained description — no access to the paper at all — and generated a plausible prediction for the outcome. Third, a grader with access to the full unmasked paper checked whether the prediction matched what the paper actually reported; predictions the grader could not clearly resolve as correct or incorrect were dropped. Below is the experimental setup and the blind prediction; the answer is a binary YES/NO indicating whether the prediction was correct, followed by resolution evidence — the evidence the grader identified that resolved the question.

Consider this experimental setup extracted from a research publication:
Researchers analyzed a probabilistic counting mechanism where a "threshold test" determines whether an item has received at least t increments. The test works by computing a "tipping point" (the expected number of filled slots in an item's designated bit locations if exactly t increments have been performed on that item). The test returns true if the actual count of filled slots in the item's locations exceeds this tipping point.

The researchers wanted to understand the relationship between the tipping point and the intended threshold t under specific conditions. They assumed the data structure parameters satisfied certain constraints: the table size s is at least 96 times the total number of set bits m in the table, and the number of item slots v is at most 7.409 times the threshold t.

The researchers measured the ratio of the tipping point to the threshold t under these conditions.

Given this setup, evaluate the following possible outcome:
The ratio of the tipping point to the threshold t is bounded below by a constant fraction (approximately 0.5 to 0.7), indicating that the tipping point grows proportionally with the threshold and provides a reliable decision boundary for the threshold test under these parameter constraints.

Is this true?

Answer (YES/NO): NO